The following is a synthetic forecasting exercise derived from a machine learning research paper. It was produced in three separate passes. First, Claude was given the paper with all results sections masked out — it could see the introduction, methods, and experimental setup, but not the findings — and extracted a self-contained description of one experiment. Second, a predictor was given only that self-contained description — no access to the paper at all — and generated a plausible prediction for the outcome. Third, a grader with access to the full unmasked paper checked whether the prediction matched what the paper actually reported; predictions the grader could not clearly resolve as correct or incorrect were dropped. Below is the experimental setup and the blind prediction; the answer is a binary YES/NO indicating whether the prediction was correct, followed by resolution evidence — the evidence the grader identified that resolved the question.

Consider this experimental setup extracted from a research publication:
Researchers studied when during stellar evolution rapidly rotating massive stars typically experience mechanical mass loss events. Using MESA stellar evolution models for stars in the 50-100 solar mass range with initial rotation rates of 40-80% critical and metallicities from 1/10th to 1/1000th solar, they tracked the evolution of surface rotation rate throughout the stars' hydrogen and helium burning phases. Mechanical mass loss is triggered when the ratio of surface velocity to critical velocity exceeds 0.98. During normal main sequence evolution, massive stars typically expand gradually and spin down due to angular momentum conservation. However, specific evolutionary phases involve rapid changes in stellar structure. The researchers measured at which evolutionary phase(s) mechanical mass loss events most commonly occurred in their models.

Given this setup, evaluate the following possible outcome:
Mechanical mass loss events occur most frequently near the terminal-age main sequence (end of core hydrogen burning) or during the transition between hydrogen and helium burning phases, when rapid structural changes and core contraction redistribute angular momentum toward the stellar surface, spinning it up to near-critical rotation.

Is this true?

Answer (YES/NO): YES